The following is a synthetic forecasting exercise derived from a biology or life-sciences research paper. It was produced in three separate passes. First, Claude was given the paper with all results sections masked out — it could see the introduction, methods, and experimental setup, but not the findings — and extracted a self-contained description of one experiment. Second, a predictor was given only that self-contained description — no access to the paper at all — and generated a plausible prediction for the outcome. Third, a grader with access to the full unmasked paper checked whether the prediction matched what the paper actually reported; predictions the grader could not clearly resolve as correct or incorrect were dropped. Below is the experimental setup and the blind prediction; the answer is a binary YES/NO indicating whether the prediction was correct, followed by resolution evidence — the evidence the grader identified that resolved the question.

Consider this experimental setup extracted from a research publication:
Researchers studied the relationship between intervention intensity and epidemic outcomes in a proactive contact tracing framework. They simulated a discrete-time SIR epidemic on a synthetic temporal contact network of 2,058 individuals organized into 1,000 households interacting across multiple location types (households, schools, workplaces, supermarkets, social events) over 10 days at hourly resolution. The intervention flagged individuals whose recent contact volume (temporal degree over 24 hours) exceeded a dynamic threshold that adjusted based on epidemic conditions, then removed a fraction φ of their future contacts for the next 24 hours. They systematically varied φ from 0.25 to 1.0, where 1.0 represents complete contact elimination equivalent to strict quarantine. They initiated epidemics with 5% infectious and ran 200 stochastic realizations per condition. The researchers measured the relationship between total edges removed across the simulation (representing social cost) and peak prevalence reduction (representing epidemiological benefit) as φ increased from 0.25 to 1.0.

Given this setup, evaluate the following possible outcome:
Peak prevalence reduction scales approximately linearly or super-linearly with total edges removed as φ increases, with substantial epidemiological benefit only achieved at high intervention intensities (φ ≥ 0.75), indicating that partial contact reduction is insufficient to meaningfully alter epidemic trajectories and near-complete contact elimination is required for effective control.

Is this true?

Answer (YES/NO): NO